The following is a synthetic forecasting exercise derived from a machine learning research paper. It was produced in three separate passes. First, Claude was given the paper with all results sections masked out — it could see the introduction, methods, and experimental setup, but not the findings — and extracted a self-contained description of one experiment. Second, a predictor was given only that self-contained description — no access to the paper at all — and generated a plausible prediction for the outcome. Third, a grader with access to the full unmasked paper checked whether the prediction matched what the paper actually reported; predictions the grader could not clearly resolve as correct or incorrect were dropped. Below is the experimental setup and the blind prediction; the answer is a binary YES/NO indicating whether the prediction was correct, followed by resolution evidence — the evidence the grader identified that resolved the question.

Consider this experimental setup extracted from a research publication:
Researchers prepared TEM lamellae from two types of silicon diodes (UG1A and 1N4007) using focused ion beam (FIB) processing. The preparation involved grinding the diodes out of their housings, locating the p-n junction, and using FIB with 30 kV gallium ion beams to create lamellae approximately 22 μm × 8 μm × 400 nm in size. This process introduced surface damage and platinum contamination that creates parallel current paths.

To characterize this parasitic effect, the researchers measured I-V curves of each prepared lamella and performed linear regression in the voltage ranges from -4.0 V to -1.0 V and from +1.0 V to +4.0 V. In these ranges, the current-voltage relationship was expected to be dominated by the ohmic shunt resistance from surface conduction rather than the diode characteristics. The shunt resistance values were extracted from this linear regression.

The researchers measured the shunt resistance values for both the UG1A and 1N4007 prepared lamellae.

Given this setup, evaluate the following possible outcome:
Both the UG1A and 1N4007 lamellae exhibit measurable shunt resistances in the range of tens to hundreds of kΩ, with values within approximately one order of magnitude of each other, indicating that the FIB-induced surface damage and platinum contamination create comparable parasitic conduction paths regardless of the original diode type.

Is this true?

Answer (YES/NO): YES